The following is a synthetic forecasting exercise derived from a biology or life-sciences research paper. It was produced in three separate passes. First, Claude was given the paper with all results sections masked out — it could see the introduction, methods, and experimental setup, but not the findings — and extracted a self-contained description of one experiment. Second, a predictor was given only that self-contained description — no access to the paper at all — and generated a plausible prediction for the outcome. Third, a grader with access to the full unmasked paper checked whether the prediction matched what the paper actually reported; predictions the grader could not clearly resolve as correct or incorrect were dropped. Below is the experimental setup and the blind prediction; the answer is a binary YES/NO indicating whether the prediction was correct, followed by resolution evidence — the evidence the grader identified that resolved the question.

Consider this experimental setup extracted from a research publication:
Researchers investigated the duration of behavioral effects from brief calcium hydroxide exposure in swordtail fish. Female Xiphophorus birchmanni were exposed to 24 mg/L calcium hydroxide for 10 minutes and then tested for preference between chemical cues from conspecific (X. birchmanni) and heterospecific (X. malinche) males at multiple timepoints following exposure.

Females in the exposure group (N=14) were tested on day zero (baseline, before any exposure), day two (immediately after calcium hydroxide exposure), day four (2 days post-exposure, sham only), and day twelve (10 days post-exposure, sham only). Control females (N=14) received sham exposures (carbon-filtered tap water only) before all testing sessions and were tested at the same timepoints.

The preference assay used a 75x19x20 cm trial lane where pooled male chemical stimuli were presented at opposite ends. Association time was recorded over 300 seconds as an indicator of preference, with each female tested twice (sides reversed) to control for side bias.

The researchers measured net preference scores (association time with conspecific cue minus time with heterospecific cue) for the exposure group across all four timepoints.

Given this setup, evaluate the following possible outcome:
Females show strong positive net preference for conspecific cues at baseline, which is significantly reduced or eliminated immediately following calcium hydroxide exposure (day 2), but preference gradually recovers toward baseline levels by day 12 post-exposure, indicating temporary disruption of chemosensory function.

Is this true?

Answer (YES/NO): NO